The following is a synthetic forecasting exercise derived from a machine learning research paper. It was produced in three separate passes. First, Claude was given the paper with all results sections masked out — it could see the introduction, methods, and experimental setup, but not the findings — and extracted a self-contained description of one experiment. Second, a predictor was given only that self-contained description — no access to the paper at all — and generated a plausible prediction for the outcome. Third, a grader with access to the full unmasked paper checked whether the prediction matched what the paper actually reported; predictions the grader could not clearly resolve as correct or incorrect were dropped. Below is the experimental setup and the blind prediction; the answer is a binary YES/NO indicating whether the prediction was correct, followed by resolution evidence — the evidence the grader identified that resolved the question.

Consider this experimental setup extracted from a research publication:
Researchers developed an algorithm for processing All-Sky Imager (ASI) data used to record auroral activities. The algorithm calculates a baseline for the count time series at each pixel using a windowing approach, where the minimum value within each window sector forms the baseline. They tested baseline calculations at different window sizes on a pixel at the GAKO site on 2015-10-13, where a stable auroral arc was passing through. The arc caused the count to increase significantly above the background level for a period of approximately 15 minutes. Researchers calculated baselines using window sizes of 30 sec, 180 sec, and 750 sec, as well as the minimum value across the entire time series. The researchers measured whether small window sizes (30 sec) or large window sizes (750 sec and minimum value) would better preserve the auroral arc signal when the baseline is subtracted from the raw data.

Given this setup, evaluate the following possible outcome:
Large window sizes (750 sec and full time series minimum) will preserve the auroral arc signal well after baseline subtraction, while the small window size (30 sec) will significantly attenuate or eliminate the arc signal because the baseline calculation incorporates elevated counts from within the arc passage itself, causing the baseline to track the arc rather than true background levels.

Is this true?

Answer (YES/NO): YES